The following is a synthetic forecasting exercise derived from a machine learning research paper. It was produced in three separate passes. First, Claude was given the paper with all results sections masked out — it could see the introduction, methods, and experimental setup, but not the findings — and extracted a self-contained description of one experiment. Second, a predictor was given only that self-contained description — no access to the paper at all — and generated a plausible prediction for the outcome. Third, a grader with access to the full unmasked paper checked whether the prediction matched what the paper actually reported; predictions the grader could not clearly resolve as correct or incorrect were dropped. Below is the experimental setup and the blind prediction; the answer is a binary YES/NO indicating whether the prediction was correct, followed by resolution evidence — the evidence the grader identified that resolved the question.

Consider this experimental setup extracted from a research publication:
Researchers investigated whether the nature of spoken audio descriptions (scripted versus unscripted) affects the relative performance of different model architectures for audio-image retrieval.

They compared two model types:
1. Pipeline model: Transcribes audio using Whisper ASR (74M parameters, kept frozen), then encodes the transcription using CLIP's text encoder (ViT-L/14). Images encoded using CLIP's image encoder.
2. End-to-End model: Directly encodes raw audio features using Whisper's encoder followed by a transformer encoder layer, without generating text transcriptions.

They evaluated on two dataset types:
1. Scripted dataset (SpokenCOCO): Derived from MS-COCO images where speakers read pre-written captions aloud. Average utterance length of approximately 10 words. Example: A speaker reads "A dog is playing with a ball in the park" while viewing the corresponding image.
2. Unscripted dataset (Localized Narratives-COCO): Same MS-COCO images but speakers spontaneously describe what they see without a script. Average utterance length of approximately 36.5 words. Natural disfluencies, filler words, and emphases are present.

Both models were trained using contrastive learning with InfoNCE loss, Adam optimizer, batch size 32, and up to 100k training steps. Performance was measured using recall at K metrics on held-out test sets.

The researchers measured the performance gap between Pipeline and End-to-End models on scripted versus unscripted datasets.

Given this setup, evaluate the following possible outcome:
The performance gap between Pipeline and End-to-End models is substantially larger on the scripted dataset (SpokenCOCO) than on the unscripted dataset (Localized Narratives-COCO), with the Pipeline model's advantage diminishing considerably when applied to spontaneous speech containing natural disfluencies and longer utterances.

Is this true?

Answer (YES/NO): NO